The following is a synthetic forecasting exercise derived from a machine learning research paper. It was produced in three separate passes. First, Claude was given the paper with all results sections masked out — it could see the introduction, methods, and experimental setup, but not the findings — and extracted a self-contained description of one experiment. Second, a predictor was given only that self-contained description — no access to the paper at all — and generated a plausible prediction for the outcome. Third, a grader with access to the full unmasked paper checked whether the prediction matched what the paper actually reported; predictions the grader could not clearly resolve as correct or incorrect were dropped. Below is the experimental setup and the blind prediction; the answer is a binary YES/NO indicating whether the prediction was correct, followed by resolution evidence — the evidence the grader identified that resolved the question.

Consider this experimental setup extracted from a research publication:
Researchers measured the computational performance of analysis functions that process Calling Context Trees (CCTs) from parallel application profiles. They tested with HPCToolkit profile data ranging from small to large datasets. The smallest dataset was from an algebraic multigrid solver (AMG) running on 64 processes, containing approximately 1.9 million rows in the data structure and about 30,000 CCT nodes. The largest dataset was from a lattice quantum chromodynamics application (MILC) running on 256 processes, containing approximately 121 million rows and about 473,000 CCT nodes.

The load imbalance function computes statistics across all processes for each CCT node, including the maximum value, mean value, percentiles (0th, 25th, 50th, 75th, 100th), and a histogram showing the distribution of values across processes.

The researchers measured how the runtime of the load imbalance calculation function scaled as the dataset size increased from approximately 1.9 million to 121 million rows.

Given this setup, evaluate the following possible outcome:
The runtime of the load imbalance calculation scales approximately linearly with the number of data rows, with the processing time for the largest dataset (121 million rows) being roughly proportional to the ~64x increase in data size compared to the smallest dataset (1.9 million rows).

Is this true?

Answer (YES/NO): YES